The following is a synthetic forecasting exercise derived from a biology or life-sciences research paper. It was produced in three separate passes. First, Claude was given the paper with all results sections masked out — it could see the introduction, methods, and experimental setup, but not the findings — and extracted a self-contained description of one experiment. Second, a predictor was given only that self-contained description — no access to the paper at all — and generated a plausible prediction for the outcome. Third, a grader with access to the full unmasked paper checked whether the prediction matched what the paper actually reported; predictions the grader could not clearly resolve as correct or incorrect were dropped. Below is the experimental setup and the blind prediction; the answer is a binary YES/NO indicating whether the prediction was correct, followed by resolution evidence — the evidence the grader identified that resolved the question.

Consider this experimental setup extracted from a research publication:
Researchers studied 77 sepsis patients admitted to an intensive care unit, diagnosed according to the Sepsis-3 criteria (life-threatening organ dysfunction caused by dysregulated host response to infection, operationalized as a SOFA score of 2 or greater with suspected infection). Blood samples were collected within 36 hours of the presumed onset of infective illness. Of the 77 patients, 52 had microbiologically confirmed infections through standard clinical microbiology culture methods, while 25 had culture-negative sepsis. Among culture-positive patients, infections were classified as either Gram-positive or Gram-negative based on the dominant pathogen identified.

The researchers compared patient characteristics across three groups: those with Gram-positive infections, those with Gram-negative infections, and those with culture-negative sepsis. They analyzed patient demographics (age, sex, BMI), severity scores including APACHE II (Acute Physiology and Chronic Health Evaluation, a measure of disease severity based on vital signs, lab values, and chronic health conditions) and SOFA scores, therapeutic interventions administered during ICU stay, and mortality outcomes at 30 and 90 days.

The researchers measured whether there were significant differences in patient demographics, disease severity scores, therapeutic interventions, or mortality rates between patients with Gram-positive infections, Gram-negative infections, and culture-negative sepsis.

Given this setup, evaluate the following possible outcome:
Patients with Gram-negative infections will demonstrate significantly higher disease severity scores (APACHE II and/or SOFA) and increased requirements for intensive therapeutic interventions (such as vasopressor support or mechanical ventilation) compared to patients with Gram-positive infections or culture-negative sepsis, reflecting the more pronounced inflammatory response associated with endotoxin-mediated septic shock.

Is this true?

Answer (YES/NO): NO